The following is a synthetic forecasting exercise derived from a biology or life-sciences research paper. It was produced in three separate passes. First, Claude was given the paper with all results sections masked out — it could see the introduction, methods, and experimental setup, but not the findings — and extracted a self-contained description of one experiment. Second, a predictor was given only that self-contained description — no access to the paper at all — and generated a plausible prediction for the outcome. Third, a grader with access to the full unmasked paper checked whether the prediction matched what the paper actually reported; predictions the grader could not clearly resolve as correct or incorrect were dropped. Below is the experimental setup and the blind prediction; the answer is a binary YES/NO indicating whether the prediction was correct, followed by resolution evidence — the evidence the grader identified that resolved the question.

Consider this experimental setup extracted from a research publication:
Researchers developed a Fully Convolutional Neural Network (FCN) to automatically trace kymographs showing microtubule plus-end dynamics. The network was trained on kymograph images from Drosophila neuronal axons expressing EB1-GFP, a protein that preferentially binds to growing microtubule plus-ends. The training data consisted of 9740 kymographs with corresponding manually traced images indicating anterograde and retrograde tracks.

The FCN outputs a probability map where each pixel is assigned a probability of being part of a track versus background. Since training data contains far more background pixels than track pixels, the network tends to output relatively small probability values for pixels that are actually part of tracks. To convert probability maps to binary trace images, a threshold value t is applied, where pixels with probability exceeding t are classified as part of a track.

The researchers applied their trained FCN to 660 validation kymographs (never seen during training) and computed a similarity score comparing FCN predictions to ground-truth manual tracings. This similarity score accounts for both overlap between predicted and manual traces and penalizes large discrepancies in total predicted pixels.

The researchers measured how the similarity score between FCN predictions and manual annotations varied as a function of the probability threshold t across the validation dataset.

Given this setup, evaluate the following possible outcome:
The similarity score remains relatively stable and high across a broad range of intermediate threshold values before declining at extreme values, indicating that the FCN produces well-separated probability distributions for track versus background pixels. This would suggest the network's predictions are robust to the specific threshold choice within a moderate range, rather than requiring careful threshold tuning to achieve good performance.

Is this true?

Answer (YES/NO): NO